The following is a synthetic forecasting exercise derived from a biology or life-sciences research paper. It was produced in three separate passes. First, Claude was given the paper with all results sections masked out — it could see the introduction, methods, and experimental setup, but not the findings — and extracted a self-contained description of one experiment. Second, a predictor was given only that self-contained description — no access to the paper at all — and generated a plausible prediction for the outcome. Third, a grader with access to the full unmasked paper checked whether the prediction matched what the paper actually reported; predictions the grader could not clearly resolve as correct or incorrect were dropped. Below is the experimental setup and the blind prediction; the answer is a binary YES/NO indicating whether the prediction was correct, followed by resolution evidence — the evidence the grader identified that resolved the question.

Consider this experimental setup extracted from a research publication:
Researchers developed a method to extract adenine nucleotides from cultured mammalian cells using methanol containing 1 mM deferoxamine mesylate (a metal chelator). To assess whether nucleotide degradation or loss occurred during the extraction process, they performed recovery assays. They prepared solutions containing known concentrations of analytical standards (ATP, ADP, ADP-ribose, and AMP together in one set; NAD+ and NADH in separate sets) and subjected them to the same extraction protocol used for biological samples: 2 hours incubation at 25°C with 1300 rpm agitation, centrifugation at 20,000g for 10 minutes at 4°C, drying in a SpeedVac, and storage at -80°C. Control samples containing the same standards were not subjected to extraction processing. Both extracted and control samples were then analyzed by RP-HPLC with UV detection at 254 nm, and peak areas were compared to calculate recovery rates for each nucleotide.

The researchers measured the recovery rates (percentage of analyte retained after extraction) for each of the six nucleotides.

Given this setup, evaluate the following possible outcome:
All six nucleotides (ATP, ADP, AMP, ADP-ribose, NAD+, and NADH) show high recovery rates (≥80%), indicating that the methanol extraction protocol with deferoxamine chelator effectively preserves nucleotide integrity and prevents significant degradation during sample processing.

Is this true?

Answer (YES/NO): NO